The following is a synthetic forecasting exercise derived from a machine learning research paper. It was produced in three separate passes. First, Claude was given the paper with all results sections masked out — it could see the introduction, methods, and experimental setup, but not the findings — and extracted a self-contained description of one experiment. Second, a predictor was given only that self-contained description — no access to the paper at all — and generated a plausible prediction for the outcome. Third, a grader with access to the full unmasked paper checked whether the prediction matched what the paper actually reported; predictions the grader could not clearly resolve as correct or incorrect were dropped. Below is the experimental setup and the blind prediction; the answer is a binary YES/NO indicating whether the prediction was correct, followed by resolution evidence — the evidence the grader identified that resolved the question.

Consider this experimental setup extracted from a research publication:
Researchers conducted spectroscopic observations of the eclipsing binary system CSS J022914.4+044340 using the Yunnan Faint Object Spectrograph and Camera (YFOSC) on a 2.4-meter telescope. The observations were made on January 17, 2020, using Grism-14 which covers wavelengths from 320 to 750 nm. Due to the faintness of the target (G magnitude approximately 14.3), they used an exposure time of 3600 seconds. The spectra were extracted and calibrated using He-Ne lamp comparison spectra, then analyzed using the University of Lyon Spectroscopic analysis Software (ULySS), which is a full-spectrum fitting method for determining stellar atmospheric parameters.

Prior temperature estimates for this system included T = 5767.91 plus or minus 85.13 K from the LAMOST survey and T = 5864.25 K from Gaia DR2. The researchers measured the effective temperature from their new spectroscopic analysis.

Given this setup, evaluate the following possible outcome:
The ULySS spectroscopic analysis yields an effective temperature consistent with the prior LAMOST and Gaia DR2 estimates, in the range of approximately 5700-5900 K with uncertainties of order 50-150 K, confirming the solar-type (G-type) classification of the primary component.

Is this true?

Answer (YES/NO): NO